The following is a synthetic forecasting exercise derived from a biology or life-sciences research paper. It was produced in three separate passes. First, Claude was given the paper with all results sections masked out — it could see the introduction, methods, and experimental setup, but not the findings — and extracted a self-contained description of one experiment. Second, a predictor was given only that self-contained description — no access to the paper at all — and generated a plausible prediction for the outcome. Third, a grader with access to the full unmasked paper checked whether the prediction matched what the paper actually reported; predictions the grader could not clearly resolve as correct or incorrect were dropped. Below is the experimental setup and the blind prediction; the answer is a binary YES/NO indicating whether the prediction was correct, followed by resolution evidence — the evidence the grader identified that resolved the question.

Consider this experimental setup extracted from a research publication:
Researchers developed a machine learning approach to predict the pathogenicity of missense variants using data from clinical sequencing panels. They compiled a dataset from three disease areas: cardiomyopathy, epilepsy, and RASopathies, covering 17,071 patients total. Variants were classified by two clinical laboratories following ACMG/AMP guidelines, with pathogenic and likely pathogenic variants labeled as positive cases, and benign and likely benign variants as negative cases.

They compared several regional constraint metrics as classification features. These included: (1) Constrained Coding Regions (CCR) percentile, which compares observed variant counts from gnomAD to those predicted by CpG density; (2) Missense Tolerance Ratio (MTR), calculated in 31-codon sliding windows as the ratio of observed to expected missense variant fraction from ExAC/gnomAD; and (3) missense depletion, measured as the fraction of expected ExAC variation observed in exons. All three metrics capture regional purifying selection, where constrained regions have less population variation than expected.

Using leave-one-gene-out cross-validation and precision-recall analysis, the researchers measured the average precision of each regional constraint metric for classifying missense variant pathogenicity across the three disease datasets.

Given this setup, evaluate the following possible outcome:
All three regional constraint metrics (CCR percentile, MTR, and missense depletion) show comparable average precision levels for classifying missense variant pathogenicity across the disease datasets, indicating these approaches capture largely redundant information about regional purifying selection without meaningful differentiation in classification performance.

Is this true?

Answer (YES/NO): NO